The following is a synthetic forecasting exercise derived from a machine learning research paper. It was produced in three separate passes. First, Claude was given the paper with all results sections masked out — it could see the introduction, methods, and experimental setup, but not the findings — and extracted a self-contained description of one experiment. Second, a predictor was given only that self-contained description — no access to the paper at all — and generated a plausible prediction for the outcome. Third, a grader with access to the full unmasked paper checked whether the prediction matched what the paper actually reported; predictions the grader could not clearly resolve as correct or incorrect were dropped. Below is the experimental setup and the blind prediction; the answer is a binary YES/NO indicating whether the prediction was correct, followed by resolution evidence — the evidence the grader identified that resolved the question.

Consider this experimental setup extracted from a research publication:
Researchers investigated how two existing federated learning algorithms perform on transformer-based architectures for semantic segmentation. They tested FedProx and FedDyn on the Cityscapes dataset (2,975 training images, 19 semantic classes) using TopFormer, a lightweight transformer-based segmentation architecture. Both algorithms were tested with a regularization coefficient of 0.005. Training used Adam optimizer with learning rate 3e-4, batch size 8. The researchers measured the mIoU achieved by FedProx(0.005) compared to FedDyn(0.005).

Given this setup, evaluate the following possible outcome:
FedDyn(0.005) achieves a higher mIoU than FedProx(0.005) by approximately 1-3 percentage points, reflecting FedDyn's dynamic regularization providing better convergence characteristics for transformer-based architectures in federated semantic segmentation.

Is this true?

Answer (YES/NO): NO